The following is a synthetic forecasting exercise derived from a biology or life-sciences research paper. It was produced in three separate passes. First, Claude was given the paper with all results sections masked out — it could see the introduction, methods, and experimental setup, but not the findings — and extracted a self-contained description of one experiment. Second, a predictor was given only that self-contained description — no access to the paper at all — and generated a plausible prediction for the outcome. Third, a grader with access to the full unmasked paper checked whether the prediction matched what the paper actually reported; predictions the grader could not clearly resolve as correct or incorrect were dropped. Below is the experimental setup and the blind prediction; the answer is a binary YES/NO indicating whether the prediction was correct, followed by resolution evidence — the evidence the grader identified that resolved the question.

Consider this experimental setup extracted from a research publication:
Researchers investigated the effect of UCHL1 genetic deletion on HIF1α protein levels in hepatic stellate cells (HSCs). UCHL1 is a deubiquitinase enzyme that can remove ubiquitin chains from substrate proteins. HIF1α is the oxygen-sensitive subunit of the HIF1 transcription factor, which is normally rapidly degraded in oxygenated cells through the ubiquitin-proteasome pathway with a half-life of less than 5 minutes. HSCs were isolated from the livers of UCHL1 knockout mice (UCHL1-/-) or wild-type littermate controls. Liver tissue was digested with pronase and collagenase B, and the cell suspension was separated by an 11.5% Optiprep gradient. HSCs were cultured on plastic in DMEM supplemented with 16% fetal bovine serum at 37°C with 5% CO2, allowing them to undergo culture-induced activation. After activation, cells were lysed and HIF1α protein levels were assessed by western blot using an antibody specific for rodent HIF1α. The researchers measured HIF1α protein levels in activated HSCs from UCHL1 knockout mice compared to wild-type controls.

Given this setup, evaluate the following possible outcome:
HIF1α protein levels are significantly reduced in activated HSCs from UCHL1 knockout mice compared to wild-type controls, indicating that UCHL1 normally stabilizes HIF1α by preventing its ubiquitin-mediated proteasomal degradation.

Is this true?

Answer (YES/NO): YES